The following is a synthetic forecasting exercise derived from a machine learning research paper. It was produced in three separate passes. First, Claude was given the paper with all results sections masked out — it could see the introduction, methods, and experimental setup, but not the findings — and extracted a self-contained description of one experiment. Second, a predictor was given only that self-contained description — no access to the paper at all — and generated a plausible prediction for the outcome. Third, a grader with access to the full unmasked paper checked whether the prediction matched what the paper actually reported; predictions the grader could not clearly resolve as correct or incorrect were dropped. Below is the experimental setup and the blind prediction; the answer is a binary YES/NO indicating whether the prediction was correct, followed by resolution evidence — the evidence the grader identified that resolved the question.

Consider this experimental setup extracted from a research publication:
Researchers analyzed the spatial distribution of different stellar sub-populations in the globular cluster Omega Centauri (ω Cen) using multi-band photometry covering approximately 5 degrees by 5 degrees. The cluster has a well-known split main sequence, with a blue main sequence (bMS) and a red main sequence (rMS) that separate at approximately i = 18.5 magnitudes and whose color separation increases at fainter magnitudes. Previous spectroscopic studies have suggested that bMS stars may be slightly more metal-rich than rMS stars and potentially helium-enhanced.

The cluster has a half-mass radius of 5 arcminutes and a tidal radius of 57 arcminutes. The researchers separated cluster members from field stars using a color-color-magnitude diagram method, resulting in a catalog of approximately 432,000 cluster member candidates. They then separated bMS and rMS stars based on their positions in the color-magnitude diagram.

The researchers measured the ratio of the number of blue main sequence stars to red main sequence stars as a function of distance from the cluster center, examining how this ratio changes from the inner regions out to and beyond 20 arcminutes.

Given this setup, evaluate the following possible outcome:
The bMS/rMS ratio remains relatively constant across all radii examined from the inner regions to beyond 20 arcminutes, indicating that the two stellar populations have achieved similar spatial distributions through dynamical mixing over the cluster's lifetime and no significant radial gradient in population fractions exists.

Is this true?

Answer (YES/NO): NO